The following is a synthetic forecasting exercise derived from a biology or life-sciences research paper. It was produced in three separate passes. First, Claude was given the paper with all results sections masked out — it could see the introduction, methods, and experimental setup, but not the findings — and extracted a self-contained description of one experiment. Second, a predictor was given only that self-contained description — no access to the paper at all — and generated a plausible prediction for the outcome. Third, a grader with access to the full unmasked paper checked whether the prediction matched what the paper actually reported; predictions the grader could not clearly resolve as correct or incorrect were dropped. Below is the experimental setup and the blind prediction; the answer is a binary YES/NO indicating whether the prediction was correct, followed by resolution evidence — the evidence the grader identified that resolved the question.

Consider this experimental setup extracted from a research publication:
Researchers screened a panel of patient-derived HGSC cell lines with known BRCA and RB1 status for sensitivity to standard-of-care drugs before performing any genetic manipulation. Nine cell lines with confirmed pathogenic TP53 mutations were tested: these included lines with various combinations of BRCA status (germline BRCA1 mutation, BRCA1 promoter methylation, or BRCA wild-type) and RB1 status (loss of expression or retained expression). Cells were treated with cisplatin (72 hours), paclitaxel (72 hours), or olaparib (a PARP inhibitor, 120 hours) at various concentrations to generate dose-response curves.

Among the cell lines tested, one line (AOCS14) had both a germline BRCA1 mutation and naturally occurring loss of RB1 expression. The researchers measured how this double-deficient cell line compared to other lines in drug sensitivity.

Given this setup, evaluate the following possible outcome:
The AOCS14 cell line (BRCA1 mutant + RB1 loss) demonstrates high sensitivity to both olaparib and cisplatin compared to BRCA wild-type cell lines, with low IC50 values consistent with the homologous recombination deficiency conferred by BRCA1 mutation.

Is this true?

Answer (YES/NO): YES